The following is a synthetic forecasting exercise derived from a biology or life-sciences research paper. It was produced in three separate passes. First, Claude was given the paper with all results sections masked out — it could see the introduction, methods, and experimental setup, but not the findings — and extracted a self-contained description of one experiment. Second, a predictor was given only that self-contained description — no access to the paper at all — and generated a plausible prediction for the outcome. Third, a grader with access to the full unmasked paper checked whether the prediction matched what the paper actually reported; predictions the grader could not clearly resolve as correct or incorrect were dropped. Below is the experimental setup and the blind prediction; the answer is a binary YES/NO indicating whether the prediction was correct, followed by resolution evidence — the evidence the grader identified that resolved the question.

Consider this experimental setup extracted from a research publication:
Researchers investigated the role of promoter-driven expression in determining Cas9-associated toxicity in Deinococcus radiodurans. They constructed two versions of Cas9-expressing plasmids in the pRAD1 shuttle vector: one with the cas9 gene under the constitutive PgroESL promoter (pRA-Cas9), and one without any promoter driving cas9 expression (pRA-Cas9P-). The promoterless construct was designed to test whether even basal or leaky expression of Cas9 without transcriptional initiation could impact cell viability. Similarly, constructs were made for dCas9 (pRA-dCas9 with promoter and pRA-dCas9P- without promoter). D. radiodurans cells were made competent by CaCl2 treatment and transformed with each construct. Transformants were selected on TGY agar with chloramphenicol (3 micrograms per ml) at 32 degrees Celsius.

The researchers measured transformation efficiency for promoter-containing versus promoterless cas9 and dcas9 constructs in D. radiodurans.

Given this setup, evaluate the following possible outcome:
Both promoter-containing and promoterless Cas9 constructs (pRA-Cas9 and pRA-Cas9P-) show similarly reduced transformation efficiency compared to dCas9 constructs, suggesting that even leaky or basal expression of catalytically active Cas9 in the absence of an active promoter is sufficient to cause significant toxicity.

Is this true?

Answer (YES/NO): NO